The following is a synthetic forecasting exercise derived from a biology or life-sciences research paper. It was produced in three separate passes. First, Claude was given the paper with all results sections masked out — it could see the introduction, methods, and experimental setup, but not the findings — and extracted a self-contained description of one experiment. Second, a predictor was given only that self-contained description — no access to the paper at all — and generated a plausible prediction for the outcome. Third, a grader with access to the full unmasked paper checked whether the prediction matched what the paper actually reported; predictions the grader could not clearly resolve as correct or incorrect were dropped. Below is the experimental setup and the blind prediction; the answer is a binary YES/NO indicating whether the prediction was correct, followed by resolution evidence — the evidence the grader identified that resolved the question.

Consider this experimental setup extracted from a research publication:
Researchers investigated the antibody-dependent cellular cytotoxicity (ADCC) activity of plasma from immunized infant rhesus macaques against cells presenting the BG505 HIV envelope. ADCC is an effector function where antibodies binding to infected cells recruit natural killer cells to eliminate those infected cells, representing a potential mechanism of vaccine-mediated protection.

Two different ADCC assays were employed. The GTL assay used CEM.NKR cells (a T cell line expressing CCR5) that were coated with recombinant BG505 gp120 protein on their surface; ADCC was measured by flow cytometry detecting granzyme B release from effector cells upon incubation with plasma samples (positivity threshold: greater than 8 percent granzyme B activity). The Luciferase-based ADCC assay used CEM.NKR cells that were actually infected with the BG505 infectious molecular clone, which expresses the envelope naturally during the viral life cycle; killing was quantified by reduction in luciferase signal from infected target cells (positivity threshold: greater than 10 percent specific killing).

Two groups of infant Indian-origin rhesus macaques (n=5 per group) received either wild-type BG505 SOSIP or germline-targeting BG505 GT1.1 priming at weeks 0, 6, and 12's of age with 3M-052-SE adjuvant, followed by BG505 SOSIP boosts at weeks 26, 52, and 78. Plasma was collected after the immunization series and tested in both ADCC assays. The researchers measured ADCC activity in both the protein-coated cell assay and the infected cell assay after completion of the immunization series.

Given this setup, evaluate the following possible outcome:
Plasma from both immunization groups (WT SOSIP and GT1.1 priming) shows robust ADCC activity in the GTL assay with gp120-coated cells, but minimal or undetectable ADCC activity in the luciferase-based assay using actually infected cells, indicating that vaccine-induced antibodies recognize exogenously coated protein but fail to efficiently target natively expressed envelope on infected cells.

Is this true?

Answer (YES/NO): NO